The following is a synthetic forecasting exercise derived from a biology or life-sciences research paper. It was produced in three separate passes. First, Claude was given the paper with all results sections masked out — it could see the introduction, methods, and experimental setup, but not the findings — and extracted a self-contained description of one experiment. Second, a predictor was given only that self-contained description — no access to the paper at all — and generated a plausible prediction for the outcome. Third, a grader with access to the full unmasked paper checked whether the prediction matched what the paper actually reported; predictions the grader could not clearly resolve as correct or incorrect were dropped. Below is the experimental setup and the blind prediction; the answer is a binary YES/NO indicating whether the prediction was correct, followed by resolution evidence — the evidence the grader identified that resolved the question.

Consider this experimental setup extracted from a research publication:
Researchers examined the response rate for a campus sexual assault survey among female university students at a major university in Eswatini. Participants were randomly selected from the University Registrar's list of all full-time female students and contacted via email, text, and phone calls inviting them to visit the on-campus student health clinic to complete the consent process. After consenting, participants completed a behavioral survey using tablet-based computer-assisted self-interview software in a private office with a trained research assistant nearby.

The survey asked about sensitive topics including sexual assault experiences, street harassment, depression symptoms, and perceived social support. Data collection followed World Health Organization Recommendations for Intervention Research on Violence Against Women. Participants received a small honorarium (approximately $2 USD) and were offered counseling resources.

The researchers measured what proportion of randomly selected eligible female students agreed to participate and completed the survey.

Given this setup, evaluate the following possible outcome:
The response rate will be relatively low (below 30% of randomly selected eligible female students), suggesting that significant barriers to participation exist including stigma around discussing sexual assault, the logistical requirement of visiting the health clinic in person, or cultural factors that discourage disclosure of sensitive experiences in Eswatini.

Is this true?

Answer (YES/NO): NO